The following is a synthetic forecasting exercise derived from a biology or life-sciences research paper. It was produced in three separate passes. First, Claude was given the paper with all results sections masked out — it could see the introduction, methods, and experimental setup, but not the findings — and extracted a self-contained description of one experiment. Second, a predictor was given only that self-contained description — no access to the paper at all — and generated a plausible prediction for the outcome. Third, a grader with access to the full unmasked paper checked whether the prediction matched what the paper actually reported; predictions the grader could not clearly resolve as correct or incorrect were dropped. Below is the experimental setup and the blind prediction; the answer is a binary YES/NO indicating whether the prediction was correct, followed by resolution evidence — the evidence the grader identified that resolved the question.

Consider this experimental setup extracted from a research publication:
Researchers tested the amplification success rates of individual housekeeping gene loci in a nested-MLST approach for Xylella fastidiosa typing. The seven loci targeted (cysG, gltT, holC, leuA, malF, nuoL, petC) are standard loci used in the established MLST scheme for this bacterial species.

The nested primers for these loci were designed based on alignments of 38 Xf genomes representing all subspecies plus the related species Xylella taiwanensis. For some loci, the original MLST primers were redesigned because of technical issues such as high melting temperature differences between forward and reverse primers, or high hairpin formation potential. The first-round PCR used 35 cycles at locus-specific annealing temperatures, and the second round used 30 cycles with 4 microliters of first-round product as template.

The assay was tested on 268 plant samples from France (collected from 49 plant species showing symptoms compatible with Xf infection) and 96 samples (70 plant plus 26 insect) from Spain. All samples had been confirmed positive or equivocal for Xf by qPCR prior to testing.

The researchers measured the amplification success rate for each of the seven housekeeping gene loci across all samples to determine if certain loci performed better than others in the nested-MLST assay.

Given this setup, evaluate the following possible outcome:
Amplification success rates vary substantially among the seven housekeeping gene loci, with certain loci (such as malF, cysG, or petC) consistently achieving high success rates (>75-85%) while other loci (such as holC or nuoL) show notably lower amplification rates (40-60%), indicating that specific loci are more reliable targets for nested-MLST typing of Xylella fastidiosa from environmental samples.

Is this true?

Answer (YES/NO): NO